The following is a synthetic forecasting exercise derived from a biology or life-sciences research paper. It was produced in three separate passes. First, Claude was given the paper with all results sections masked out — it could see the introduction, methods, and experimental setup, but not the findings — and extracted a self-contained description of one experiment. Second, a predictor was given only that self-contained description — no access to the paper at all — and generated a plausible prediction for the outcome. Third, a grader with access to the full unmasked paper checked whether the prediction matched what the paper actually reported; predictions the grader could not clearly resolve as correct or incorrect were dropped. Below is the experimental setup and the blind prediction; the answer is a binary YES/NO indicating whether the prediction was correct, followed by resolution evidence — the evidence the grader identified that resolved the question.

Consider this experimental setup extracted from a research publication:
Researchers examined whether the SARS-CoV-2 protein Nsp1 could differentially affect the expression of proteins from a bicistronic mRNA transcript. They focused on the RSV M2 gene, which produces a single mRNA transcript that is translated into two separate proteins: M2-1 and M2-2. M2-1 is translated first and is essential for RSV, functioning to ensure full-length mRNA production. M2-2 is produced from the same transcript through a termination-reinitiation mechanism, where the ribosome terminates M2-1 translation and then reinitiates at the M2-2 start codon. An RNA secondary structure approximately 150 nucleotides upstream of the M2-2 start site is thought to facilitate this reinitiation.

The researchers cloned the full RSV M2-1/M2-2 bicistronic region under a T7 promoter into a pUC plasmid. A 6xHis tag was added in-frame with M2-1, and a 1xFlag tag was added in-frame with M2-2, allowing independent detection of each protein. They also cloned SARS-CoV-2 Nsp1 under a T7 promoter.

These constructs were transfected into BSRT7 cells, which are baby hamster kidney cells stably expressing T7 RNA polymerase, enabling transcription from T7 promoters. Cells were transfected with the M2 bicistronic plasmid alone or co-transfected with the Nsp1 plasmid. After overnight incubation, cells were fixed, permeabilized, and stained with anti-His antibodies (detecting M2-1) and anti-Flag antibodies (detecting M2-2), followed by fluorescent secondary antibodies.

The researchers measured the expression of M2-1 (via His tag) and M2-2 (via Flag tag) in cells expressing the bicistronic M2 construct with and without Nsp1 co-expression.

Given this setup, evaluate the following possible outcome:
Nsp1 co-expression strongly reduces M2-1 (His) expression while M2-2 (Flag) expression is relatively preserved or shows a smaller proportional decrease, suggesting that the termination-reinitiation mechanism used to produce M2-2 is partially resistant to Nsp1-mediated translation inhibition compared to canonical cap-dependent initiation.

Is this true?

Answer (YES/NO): NO